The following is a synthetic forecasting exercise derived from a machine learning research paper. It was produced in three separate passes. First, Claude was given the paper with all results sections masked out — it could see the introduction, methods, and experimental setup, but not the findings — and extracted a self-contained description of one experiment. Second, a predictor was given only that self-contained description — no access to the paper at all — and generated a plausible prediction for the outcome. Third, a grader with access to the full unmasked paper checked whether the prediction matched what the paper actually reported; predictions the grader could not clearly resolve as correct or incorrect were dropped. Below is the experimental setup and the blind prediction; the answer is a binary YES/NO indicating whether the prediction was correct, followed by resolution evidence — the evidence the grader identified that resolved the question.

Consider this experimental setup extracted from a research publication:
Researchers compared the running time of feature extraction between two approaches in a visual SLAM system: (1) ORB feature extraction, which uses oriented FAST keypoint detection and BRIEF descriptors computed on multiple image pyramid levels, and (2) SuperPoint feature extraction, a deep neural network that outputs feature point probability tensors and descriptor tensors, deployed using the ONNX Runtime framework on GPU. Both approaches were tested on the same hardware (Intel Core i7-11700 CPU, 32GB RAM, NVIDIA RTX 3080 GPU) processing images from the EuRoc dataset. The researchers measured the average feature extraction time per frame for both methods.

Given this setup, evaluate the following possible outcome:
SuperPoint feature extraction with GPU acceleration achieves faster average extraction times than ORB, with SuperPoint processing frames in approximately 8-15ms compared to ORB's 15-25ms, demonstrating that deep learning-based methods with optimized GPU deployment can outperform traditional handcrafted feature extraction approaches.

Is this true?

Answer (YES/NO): NO